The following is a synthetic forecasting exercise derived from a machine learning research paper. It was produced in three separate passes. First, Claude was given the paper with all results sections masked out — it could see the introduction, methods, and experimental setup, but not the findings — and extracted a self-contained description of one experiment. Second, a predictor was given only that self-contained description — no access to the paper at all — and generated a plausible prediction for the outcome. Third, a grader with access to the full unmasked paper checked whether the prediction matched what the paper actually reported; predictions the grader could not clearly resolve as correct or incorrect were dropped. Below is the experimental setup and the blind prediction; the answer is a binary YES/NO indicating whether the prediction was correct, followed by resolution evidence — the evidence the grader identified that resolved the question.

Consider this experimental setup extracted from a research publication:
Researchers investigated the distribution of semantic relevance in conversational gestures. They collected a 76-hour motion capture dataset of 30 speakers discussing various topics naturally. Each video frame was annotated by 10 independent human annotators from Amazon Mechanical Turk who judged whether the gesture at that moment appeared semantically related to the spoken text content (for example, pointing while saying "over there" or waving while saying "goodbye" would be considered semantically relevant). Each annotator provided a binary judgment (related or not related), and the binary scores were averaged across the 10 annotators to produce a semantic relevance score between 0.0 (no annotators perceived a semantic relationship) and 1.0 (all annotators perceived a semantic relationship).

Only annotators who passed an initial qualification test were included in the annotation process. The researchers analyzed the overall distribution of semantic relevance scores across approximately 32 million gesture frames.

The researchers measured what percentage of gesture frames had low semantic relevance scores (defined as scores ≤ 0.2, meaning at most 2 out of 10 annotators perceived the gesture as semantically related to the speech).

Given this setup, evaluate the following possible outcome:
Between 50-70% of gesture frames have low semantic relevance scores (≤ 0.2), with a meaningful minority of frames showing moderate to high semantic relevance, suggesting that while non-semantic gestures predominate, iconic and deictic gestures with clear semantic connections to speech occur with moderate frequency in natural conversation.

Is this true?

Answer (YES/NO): NO